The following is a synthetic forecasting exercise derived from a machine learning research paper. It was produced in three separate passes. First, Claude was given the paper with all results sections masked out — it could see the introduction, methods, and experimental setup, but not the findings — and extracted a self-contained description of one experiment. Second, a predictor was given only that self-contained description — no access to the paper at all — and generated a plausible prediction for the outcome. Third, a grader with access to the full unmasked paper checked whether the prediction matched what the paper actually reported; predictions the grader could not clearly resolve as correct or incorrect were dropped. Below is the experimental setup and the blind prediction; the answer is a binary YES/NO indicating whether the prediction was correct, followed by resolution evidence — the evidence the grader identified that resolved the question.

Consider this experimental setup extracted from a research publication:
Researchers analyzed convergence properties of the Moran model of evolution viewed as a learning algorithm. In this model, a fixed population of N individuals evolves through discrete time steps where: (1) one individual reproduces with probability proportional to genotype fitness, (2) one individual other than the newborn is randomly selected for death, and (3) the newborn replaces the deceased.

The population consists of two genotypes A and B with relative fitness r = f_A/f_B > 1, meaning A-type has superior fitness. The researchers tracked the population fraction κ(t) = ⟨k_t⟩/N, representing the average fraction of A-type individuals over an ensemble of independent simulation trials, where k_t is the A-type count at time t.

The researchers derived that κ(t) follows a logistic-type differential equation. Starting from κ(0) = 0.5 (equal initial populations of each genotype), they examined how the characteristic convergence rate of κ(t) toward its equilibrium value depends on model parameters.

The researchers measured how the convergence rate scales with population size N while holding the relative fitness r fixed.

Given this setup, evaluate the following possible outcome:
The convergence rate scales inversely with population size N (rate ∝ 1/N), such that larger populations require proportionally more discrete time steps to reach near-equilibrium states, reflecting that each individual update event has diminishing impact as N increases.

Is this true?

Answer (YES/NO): YES